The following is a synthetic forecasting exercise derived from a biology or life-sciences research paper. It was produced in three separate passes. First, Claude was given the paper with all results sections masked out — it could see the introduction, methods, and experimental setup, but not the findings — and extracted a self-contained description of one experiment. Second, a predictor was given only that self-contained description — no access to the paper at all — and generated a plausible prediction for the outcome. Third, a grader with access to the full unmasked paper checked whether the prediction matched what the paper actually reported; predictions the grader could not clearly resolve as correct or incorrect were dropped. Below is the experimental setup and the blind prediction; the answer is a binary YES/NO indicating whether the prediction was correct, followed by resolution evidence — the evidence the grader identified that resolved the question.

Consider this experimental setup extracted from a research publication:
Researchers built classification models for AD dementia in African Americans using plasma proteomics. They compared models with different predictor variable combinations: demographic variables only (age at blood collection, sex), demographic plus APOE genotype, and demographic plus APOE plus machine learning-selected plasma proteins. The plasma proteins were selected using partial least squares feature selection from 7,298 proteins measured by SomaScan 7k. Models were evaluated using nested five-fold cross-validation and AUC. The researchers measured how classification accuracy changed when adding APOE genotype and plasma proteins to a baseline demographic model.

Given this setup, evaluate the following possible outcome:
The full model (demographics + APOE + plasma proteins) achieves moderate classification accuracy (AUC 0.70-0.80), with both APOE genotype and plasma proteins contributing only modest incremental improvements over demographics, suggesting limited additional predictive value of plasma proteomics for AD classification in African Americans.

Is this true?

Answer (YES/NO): NO